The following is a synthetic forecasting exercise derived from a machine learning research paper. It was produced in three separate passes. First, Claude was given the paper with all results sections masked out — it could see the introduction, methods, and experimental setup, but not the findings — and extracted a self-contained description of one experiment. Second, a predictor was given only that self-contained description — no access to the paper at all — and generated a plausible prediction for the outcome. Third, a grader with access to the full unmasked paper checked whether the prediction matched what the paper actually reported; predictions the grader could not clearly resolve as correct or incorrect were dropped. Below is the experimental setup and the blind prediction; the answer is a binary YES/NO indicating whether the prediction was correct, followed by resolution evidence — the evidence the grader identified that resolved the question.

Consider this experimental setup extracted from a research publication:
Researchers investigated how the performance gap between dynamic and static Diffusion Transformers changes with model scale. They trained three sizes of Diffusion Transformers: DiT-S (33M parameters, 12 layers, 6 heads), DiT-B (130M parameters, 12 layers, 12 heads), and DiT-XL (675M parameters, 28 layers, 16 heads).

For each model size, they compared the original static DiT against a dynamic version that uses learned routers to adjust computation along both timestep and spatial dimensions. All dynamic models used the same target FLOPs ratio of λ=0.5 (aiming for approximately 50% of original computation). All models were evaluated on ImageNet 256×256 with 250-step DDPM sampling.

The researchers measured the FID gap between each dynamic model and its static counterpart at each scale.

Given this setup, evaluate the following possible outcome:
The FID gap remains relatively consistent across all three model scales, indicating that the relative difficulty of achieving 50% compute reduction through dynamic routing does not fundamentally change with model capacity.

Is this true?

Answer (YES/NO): NO